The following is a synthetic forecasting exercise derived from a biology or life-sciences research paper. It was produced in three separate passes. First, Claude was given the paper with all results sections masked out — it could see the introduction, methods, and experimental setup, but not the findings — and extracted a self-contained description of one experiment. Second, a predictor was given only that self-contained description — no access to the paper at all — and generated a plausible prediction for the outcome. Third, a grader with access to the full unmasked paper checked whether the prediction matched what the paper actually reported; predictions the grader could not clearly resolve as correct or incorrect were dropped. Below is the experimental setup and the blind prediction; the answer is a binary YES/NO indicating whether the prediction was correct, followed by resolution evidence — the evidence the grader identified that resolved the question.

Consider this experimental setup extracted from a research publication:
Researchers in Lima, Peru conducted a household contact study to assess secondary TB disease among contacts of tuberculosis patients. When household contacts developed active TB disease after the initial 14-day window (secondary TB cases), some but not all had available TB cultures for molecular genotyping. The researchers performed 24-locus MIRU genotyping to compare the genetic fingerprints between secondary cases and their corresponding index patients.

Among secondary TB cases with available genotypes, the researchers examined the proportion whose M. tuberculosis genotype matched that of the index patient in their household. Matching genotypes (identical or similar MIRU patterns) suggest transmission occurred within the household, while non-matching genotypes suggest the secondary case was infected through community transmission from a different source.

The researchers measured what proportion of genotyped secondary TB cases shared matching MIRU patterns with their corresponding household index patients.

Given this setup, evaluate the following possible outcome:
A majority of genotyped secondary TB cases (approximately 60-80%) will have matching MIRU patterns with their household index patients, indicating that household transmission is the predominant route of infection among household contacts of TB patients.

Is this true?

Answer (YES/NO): NO